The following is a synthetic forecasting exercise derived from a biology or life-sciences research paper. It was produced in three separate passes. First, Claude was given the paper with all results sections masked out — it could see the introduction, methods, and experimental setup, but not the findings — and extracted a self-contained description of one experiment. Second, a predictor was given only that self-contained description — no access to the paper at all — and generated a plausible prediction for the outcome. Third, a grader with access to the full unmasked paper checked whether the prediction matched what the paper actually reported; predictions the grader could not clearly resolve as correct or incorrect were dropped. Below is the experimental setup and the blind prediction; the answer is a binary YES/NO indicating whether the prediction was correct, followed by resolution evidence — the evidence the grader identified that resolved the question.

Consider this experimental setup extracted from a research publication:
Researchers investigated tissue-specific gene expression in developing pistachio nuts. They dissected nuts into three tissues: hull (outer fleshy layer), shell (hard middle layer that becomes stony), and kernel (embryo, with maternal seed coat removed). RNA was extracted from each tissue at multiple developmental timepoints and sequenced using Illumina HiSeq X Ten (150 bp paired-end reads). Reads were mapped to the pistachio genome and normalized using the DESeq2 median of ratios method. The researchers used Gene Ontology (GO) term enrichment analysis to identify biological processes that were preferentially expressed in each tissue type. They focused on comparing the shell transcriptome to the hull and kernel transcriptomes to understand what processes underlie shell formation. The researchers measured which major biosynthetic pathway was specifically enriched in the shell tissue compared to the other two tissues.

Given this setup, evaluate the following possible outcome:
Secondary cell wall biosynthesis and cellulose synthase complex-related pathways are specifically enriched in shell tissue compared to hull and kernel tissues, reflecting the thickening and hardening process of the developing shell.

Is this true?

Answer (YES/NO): NO